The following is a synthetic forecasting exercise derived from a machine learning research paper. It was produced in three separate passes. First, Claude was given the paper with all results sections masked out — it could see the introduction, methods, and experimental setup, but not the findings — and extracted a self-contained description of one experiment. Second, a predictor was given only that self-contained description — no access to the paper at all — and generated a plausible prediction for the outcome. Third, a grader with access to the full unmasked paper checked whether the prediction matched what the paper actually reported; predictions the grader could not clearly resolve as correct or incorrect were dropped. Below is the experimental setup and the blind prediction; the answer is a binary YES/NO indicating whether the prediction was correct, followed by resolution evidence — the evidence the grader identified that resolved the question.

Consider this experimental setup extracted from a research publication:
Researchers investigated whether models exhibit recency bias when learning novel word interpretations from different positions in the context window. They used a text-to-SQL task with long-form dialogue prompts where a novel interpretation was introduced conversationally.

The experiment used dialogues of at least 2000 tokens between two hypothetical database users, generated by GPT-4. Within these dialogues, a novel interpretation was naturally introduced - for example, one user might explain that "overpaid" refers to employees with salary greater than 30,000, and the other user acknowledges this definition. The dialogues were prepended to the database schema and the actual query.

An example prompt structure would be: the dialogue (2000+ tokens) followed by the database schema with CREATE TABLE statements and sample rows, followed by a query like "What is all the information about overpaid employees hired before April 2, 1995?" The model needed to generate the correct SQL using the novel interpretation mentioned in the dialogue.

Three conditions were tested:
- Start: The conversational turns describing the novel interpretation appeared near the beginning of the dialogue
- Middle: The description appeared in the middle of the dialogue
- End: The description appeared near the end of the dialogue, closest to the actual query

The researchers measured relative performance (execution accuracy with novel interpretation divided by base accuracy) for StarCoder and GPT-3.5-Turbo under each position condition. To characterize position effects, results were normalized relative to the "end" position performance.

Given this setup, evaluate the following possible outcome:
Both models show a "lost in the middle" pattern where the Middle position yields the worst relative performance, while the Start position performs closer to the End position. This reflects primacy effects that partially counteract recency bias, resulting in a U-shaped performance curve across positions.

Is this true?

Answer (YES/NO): NO